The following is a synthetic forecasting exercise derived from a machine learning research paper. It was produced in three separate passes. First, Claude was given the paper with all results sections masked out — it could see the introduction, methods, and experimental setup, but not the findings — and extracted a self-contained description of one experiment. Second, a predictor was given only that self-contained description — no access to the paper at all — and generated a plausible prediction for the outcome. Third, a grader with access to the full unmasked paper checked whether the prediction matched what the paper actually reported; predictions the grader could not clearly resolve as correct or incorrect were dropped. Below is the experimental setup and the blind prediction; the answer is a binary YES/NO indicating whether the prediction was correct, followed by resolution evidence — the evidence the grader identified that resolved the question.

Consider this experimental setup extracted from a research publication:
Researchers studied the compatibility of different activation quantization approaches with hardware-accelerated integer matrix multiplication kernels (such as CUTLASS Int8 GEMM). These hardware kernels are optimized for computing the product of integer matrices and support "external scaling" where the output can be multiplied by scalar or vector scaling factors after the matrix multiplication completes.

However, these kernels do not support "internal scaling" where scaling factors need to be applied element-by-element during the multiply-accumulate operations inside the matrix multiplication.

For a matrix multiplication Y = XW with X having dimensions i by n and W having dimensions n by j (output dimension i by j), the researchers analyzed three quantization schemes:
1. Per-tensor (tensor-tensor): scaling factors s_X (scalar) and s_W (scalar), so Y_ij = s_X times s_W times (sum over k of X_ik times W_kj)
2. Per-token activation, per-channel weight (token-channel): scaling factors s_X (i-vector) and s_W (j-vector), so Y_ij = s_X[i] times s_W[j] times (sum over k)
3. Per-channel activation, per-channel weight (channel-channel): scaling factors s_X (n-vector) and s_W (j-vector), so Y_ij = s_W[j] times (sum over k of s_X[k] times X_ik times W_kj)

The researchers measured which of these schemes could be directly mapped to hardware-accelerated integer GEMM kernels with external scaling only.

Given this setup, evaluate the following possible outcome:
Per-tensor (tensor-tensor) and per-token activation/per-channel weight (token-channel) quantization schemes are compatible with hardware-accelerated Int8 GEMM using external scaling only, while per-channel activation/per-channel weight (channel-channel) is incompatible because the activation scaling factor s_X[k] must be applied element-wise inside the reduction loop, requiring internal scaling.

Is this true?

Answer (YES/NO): YES